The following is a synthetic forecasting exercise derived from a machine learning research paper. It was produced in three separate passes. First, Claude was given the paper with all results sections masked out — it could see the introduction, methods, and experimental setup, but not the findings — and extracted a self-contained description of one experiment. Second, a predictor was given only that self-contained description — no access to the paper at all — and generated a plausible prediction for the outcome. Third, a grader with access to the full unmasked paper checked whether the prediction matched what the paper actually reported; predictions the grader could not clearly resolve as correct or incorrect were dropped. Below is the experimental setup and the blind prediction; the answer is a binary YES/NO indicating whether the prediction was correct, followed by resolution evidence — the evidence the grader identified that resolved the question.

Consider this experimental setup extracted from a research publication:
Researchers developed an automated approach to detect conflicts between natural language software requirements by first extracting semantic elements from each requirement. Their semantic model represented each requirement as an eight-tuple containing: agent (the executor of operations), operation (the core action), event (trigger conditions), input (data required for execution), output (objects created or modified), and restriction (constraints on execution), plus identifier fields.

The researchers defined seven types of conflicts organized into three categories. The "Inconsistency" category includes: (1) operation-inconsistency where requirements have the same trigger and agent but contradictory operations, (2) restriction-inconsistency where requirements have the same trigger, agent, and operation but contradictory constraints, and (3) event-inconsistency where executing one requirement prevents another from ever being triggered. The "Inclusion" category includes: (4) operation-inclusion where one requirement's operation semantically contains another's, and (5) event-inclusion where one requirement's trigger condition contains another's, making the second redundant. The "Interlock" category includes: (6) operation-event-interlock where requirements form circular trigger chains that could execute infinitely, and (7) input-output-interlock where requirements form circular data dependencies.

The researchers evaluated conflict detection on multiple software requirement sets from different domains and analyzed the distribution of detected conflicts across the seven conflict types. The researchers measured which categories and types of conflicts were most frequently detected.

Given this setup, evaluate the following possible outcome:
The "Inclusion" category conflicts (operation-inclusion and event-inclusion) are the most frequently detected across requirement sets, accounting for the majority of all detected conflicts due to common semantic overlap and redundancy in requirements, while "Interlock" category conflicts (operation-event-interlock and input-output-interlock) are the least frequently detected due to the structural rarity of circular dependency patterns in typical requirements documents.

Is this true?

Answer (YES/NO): NO